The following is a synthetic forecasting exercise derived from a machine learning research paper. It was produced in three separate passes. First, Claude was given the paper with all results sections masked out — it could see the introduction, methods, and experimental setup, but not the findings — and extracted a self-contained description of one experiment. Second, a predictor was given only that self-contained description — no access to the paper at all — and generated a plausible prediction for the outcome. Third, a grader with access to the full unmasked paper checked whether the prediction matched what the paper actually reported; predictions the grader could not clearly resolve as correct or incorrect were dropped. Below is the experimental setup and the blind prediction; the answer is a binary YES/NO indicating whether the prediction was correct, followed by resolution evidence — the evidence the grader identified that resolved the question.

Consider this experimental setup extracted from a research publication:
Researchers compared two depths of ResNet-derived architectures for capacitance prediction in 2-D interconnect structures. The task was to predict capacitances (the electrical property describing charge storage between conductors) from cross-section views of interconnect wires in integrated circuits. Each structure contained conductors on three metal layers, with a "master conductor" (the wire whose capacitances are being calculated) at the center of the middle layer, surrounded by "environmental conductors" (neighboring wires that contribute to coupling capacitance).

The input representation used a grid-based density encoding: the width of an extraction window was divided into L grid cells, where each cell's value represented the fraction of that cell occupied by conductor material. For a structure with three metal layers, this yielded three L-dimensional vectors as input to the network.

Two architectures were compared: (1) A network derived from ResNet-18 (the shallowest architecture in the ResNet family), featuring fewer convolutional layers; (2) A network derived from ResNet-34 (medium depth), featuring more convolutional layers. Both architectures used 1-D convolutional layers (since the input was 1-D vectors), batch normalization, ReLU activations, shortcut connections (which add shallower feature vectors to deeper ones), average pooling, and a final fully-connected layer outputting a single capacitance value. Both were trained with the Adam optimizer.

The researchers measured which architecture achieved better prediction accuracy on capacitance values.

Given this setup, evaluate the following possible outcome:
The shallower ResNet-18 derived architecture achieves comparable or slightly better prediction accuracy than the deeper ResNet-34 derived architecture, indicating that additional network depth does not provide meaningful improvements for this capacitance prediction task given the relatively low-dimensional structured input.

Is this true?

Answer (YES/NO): NO